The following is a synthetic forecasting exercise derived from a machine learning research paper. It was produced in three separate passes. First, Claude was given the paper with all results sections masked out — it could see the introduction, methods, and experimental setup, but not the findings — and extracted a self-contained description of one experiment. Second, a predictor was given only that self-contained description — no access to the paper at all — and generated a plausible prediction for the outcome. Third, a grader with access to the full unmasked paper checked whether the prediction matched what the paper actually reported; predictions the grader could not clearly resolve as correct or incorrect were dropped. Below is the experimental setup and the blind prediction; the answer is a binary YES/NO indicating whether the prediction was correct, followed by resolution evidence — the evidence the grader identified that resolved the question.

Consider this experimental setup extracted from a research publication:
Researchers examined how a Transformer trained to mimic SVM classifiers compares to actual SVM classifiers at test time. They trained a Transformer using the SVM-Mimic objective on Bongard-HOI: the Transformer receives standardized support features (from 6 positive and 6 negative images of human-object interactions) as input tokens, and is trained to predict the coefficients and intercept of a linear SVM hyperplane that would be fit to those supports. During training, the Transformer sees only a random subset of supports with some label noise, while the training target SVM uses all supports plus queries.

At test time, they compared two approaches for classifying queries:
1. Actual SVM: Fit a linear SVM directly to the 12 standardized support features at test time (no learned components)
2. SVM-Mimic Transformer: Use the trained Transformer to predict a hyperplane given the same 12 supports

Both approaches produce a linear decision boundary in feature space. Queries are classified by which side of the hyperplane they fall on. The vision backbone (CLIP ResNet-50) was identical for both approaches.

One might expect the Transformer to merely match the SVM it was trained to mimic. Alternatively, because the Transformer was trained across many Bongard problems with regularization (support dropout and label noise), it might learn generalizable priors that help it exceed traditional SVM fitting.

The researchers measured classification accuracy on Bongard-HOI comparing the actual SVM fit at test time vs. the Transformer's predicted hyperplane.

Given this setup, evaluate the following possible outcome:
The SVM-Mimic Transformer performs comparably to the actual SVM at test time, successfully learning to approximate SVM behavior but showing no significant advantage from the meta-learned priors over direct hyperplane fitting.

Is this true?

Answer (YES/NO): NO